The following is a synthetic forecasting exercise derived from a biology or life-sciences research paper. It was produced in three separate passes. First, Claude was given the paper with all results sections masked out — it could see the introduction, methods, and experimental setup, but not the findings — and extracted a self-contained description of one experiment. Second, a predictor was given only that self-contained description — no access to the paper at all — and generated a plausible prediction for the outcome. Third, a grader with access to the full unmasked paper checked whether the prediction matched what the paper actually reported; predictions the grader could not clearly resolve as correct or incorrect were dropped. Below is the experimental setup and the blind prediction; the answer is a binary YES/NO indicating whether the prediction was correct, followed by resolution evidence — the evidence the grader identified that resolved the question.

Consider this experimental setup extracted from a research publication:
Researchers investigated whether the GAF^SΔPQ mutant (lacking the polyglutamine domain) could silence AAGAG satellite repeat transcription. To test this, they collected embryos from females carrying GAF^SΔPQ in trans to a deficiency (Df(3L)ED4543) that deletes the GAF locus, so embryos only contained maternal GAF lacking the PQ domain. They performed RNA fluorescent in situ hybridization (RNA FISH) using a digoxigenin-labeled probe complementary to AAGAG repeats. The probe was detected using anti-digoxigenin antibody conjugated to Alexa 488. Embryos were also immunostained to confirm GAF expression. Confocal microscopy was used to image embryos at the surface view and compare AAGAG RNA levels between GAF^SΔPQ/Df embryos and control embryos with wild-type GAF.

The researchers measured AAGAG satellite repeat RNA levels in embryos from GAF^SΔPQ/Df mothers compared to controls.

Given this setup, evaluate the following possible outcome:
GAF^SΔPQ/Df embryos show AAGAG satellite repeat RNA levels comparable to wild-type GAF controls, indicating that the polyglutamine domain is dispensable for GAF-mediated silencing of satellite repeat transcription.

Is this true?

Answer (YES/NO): YES